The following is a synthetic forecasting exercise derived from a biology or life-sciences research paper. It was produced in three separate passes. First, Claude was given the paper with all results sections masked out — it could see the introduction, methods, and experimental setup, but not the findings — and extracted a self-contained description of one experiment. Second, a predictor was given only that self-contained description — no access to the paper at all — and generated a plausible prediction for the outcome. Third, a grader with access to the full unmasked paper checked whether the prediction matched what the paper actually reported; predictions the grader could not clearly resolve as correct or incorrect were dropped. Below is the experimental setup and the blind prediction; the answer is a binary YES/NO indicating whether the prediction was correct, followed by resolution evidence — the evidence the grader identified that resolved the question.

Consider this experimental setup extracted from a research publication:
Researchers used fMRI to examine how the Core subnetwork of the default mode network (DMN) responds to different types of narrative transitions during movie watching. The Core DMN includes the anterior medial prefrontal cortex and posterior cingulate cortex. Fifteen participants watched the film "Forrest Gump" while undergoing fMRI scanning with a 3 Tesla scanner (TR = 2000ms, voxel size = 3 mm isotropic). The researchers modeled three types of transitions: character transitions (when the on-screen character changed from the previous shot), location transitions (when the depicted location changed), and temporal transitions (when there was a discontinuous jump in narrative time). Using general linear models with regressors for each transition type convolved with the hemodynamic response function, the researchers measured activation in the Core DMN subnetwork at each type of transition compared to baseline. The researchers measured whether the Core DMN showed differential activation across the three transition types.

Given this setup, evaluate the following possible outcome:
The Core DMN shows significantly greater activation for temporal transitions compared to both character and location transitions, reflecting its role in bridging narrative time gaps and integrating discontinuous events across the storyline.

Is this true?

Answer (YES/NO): NO